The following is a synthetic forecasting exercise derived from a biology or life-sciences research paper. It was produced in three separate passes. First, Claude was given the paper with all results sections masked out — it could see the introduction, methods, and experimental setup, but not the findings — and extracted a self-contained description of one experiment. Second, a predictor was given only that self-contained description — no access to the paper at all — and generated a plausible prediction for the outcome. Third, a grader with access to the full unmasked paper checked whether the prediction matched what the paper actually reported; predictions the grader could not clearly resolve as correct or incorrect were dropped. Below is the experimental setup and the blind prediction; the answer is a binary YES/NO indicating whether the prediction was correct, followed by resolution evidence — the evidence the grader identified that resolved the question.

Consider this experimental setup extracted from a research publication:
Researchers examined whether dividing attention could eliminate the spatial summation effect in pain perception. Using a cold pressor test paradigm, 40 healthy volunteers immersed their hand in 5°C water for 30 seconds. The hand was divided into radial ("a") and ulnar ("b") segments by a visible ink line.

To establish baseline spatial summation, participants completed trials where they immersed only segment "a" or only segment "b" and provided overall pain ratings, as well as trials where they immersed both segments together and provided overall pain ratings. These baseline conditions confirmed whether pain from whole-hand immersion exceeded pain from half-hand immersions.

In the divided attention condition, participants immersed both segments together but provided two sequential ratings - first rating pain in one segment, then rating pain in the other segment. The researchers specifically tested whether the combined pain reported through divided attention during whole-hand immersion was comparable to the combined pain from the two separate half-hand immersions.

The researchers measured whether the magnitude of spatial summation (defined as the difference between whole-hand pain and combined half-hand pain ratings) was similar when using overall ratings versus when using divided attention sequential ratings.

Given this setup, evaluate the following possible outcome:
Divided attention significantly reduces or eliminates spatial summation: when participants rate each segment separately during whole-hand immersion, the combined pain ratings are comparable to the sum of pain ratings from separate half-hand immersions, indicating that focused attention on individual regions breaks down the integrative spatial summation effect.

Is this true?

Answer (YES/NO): YES